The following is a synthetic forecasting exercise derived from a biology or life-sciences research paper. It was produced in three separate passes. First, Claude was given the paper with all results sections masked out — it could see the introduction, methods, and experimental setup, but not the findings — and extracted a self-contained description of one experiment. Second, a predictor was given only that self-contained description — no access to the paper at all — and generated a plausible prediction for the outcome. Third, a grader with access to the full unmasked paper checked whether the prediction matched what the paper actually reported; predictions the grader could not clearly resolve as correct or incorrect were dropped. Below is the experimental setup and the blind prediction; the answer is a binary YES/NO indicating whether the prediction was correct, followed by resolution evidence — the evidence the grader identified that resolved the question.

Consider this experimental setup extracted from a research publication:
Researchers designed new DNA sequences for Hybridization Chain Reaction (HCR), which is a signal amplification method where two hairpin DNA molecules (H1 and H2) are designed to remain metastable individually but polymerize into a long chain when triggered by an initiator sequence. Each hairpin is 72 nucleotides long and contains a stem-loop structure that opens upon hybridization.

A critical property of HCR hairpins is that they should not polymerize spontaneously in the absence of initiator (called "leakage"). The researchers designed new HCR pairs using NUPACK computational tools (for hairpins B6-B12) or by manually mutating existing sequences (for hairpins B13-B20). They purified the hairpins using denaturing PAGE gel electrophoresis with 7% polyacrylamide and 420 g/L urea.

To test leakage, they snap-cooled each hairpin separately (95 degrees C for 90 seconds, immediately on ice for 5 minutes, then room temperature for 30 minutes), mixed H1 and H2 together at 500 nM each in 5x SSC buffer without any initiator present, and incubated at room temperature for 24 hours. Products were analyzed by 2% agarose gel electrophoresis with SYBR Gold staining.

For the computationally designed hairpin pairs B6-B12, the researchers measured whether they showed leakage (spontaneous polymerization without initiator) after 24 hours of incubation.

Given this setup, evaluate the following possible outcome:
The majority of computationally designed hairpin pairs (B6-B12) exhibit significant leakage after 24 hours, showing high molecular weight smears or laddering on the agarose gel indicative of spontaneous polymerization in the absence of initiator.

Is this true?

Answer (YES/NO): NO